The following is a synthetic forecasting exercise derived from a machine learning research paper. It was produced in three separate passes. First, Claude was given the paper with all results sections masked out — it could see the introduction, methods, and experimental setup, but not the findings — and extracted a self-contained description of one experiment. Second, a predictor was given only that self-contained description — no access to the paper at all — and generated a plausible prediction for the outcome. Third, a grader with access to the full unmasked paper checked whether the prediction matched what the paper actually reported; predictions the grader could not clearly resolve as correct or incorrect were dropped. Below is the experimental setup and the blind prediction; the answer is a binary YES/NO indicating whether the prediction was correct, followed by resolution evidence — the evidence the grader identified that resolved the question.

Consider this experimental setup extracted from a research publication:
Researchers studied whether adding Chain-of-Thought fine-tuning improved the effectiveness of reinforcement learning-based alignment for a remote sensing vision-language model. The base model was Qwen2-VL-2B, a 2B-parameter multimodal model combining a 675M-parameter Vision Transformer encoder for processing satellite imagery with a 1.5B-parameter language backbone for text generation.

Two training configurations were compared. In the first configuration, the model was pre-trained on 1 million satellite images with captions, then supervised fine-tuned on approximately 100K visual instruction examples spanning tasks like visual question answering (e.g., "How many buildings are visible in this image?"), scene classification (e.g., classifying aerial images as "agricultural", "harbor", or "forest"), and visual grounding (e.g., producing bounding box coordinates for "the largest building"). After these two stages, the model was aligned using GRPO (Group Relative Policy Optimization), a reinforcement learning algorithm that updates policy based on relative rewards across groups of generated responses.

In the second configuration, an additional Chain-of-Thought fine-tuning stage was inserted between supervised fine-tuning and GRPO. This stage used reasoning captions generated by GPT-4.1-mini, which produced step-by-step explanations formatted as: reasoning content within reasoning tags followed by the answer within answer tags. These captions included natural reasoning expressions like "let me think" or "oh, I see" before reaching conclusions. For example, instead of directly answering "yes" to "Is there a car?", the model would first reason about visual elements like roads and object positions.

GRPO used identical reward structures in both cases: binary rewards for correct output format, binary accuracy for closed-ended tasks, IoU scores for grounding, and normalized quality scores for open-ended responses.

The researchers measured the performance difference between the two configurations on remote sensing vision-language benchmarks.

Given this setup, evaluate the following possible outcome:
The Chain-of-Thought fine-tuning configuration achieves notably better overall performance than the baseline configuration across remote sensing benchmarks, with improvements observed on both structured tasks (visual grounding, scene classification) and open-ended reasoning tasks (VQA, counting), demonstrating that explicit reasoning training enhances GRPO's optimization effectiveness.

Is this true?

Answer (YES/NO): NO